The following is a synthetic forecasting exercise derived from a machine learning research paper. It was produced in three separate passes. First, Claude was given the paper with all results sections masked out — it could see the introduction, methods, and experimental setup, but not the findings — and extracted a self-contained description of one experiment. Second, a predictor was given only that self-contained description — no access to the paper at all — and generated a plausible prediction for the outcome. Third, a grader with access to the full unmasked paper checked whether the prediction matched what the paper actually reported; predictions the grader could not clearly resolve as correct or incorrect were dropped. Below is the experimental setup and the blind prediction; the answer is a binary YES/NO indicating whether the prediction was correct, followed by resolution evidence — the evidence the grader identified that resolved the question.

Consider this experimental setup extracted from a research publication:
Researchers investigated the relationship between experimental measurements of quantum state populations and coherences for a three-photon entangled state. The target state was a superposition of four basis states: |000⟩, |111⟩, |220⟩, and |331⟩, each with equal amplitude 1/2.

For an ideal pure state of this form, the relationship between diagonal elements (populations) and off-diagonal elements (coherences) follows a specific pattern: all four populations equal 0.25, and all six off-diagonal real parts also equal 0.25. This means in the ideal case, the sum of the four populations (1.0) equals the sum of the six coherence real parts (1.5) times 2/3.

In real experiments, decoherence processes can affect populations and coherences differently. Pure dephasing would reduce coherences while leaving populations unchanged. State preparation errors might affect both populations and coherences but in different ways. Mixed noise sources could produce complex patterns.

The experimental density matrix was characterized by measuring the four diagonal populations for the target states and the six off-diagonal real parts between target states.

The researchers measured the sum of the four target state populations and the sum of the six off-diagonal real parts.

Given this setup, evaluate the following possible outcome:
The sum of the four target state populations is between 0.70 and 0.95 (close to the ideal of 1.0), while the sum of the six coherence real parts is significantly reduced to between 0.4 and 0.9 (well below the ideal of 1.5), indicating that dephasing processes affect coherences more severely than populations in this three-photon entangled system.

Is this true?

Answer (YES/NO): NO